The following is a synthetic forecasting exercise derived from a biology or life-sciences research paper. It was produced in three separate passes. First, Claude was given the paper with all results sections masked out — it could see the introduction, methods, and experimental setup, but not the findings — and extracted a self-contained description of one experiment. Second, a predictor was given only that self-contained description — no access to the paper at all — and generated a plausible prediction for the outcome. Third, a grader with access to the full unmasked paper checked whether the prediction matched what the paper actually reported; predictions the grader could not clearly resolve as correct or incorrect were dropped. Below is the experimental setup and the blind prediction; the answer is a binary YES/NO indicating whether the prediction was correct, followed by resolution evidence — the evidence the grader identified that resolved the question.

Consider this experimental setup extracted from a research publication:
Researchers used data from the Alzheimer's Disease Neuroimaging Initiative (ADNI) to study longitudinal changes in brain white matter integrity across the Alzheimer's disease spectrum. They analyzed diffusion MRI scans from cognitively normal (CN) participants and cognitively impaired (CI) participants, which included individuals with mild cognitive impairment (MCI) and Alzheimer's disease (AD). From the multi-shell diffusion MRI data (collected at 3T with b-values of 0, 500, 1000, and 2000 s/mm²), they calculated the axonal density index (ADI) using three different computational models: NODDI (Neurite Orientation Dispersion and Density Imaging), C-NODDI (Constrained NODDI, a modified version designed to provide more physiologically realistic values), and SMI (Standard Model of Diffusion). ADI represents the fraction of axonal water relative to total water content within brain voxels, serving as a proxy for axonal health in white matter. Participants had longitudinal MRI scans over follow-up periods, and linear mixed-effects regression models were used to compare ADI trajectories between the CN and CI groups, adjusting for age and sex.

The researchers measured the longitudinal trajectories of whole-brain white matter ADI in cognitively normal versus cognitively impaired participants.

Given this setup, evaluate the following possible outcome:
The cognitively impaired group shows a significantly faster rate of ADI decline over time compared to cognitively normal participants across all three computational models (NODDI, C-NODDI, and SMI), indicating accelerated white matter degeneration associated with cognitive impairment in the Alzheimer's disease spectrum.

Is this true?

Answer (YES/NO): NO